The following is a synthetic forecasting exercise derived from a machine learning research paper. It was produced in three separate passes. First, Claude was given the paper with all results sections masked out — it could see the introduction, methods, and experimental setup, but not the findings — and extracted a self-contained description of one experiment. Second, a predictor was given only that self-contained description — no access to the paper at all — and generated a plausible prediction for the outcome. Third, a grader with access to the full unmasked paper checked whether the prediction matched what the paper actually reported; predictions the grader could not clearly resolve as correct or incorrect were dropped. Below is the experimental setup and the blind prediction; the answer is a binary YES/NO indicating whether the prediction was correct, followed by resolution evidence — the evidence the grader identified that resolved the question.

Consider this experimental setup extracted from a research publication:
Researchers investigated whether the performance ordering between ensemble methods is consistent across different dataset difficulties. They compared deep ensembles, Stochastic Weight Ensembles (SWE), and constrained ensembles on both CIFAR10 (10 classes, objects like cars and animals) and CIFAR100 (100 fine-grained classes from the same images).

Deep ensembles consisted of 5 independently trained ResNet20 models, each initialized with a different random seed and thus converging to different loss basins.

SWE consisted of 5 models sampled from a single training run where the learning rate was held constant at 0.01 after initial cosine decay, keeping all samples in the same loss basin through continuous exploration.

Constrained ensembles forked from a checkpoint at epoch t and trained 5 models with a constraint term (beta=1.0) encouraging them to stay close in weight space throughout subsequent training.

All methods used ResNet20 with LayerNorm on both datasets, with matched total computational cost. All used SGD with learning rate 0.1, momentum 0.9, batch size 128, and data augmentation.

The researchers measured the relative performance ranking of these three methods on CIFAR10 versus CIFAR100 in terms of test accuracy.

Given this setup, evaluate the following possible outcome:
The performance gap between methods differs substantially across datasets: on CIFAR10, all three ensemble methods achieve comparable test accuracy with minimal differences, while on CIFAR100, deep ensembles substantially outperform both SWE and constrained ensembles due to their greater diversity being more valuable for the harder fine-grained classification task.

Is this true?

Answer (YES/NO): YES